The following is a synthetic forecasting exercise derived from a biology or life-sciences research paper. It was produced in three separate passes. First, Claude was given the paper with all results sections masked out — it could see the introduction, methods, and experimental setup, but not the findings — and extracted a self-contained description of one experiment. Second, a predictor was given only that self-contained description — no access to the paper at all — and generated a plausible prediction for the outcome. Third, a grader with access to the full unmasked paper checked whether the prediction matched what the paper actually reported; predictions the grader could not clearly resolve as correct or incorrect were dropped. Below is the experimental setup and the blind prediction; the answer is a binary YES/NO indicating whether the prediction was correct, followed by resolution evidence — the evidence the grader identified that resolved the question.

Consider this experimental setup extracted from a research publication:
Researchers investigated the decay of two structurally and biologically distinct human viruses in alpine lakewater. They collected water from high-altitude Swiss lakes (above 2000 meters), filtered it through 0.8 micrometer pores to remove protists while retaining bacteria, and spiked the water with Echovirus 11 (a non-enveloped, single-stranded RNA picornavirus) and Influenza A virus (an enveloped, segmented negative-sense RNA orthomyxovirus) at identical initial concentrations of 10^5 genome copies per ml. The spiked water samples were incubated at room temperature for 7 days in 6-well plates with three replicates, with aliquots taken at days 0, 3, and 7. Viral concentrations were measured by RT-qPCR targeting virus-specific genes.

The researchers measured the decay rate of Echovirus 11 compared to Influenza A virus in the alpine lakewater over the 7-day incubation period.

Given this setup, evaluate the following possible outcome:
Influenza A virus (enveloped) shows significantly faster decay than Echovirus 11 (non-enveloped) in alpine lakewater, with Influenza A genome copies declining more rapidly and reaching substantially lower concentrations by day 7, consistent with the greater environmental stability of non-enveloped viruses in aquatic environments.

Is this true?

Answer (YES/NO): NO